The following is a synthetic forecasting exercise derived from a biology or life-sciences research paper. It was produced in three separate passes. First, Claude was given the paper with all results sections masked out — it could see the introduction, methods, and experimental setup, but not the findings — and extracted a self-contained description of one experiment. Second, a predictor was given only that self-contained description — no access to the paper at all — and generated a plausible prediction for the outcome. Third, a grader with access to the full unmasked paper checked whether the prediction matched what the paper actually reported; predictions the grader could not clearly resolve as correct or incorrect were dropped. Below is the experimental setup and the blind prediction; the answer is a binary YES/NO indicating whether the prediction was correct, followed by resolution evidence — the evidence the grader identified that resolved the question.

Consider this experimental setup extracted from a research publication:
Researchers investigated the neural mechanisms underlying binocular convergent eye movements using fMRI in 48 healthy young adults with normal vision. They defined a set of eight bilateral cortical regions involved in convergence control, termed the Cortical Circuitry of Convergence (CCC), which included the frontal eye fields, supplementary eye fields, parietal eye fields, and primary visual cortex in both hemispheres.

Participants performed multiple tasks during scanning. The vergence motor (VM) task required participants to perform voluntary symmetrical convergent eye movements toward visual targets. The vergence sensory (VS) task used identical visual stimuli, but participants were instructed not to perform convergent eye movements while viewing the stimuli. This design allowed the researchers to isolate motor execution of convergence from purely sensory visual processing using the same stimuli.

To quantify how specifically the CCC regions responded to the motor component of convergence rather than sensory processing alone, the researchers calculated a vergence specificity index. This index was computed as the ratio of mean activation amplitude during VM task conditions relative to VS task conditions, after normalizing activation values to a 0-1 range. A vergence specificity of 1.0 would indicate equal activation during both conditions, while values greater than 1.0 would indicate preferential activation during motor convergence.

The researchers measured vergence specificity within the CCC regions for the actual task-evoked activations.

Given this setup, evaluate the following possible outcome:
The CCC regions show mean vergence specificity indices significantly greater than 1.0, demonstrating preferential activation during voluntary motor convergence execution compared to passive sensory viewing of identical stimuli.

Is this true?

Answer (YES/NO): YES